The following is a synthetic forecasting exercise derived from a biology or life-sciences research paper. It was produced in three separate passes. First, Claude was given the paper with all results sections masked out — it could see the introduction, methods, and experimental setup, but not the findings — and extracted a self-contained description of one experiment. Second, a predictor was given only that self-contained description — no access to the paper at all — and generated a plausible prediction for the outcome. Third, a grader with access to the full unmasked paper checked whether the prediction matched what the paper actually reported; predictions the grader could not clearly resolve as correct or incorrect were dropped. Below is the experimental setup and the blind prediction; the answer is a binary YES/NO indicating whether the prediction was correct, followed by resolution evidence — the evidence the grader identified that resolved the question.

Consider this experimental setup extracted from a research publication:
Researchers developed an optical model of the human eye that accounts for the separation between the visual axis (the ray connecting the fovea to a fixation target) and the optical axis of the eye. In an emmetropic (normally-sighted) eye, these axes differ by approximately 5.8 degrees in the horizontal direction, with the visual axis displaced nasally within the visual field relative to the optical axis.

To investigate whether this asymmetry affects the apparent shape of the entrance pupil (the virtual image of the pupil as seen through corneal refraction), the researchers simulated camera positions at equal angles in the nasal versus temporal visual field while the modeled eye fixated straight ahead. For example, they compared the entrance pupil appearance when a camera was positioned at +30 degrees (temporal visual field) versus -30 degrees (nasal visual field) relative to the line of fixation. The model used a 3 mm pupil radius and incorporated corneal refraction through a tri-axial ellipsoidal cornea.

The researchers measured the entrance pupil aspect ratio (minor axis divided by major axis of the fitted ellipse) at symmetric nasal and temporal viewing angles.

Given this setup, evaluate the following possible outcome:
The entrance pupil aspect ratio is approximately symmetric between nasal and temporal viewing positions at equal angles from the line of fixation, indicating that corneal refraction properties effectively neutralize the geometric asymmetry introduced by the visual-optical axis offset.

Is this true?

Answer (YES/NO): NO